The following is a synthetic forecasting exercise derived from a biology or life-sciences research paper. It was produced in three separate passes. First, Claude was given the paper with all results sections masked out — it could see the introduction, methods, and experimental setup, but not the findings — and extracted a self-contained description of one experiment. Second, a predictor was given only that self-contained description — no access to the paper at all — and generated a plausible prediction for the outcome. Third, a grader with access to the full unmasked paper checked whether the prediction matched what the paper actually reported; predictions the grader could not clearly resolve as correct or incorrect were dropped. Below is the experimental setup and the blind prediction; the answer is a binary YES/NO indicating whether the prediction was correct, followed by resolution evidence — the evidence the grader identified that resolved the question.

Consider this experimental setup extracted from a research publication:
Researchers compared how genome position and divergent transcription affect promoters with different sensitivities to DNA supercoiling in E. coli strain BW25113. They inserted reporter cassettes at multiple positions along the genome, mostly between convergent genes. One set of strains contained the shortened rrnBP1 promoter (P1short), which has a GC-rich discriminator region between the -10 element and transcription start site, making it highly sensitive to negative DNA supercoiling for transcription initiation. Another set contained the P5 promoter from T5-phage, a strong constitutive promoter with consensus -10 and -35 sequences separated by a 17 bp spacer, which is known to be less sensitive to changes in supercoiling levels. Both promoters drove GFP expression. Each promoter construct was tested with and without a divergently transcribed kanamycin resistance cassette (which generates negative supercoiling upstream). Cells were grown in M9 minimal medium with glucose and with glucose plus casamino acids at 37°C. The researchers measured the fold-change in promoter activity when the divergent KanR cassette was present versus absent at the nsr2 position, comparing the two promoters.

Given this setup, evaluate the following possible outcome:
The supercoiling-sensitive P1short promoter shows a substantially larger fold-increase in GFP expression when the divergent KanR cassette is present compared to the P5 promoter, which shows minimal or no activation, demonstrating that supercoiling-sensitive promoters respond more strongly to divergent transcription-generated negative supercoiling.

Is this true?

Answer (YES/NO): NO